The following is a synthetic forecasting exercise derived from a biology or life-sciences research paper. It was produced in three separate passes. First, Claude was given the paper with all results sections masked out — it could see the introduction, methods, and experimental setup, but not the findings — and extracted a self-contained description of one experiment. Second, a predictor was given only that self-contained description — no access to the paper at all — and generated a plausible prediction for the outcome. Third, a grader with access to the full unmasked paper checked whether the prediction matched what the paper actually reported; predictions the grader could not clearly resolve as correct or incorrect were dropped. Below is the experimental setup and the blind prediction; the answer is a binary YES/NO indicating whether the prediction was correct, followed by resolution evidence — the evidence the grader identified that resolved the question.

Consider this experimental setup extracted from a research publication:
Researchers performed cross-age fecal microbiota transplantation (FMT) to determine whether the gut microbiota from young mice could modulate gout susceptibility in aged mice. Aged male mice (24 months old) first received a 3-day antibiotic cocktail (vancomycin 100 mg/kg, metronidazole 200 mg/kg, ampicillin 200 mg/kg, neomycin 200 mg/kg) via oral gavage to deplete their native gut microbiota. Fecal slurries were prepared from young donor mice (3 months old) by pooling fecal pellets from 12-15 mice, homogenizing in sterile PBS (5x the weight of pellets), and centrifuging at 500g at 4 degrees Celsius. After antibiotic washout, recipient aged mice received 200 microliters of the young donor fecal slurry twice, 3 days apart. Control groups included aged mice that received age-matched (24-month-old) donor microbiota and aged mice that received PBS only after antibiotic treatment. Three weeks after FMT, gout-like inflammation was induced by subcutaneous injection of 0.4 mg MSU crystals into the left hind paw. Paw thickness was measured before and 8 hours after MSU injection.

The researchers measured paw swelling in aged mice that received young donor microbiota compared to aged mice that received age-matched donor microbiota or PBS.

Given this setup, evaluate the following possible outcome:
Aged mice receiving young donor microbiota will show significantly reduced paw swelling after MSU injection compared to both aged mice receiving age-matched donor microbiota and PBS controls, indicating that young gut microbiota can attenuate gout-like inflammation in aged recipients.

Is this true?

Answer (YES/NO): NO